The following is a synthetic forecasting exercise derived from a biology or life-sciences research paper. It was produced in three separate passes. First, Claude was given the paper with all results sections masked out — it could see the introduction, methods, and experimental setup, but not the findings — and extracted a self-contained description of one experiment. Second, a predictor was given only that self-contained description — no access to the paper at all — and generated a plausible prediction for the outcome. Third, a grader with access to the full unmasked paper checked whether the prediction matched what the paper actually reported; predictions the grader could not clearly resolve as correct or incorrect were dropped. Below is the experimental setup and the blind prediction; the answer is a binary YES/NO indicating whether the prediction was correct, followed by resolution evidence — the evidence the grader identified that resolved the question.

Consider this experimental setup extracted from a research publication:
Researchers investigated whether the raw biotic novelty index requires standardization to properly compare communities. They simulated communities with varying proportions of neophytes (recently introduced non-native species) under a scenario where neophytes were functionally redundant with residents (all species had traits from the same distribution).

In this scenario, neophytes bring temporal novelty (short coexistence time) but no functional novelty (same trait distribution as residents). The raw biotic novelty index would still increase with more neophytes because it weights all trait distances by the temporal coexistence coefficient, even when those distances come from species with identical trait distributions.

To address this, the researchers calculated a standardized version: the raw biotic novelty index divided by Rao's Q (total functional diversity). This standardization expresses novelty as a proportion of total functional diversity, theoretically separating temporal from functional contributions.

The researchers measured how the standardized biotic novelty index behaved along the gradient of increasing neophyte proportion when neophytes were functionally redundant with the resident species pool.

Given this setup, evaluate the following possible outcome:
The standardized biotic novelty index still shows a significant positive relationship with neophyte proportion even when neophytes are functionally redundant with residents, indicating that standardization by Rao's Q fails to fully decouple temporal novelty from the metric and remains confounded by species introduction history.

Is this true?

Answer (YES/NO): YES